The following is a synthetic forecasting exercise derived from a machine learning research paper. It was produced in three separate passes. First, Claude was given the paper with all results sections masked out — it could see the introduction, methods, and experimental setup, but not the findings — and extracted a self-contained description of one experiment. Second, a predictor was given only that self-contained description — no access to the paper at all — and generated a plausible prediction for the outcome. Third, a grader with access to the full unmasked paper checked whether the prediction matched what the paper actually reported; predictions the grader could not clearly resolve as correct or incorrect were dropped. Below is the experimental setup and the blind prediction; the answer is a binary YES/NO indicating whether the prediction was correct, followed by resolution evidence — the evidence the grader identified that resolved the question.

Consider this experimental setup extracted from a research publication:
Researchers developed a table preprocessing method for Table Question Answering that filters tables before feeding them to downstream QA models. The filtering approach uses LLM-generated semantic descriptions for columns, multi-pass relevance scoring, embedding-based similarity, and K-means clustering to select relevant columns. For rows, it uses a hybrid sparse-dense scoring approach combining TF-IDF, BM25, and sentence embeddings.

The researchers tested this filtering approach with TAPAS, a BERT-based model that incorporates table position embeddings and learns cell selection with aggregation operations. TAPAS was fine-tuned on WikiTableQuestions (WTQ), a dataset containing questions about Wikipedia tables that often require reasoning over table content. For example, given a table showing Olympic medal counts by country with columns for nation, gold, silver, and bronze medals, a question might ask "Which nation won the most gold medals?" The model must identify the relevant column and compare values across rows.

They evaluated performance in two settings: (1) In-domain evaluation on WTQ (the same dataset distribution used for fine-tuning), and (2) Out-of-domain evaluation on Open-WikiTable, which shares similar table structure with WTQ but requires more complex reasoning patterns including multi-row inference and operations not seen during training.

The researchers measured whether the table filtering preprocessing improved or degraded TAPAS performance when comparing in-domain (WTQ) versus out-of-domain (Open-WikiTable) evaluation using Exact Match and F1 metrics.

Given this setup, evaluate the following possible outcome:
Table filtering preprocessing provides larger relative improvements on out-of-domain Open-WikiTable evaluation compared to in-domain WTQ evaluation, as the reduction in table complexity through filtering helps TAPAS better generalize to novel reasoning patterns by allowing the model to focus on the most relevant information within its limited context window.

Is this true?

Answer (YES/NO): YES